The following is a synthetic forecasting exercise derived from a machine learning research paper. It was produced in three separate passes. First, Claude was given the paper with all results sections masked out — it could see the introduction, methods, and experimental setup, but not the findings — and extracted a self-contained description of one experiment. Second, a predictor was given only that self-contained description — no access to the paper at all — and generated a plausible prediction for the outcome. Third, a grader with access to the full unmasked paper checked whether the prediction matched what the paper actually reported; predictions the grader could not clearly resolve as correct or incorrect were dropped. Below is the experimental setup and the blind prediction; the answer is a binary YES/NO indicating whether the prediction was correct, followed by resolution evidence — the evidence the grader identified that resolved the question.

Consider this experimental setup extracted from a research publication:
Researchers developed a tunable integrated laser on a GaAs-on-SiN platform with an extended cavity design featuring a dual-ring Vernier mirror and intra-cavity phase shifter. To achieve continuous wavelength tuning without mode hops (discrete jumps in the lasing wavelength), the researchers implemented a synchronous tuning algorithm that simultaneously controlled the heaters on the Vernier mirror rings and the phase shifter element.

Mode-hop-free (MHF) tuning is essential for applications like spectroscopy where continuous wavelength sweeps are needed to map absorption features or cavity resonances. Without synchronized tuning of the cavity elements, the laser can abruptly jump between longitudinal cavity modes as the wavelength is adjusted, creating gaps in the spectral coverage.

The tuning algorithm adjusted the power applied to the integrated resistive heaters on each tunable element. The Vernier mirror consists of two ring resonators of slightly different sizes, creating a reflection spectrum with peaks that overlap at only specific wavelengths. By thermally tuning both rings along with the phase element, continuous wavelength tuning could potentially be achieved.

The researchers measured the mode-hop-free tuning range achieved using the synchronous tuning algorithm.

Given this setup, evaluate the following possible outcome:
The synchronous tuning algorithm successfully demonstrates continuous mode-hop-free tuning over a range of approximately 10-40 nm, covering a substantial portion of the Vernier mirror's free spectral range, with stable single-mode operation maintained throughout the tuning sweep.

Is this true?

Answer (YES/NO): NO